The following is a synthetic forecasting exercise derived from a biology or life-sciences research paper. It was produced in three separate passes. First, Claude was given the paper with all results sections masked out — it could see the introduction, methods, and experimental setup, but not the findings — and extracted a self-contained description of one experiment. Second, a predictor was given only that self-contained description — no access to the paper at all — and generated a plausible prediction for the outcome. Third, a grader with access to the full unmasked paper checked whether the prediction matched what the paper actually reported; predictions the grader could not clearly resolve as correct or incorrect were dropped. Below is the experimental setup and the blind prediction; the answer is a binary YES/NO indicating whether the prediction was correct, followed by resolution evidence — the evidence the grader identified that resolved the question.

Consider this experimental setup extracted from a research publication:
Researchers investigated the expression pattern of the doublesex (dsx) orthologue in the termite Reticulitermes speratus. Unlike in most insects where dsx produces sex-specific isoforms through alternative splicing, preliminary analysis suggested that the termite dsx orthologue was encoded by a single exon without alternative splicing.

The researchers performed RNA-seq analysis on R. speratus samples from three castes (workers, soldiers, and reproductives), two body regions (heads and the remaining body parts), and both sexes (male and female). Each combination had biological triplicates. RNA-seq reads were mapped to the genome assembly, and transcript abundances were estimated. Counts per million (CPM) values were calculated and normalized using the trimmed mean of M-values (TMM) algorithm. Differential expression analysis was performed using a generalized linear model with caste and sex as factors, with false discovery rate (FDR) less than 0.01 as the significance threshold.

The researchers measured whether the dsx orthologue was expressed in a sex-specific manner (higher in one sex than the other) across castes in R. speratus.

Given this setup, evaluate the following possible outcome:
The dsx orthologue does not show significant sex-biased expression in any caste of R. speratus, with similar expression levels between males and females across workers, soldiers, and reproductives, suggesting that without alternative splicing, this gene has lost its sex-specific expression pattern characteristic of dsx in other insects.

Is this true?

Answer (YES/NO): NO